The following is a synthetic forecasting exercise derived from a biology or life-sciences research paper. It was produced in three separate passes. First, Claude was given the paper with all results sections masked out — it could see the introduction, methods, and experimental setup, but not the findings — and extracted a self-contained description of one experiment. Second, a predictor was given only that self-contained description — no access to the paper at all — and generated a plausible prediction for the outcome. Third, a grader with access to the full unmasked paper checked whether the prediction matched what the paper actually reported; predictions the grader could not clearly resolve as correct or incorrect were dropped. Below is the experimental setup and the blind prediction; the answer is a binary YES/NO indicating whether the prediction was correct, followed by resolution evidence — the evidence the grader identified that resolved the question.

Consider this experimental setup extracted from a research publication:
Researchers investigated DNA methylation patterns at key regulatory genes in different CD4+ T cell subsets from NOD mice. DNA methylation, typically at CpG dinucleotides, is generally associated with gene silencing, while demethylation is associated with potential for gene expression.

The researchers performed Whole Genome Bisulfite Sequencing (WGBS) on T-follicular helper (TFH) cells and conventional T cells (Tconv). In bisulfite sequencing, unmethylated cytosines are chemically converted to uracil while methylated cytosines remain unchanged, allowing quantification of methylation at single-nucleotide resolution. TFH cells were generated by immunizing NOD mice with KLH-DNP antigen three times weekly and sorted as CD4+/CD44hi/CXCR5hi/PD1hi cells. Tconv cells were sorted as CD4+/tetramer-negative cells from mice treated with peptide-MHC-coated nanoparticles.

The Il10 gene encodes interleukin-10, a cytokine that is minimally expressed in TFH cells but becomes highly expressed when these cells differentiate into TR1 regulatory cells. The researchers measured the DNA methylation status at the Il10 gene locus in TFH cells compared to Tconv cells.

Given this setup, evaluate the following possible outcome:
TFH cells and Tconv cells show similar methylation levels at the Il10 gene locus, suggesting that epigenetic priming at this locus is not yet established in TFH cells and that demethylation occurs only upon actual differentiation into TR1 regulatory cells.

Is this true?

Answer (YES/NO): NO